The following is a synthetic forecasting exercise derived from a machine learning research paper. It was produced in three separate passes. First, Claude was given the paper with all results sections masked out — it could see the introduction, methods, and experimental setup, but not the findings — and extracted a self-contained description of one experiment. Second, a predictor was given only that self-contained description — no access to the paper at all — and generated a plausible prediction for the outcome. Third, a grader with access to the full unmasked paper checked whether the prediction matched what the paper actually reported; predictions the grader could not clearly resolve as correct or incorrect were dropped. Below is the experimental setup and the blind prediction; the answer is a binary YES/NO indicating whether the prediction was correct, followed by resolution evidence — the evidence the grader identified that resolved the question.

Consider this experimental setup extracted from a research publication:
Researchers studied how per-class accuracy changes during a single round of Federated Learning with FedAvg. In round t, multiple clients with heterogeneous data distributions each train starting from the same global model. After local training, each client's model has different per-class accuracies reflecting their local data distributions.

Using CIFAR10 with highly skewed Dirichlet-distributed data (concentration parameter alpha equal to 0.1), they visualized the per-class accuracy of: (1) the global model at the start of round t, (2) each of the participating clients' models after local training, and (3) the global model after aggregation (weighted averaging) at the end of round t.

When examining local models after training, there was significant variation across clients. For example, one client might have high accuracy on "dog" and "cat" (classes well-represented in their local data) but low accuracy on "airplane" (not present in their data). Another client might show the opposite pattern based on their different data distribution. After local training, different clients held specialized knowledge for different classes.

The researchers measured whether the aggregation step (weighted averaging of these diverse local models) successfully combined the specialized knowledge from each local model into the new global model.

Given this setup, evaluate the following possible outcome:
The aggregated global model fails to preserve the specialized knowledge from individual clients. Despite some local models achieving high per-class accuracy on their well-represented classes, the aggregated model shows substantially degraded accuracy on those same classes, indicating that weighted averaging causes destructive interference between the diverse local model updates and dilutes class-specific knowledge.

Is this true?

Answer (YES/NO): YES